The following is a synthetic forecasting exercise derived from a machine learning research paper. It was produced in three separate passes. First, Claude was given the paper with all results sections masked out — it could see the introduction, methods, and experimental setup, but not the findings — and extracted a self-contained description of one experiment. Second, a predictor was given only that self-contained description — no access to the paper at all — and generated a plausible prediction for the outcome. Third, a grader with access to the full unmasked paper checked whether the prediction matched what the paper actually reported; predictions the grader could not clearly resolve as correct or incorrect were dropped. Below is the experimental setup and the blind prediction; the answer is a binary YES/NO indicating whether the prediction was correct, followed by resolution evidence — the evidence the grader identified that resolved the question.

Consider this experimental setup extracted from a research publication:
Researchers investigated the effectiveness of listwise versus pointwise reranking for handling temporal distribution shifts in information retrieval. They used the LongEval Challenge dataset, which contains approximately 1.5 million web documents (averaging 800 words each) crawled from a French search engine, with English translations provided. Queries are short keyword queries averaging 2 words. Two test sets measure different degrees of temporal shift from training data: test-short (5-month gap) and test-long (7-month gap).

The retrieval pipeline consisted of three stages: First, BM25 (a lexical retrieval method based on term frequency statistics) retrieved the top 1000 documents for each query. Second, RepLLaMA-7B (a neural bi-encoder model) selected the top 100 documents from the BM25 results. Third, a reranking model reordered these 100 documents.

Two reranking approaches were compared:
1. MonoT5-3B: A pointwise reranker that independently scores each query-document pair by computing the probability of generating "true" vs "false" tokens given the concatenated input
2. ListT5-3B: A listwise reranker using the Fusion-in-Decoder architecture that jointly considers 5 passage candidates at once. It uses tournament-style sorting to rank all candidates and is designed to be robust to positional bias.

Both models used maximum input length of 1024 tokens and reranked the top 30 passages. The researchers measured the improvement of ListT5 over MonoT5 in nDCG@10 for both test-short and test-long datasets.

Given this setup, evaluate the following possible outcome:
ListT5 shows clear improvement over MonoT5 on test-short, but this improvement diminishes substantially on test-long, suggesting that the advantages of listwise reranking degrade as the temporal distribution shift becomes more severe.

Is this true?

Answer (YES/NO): NO